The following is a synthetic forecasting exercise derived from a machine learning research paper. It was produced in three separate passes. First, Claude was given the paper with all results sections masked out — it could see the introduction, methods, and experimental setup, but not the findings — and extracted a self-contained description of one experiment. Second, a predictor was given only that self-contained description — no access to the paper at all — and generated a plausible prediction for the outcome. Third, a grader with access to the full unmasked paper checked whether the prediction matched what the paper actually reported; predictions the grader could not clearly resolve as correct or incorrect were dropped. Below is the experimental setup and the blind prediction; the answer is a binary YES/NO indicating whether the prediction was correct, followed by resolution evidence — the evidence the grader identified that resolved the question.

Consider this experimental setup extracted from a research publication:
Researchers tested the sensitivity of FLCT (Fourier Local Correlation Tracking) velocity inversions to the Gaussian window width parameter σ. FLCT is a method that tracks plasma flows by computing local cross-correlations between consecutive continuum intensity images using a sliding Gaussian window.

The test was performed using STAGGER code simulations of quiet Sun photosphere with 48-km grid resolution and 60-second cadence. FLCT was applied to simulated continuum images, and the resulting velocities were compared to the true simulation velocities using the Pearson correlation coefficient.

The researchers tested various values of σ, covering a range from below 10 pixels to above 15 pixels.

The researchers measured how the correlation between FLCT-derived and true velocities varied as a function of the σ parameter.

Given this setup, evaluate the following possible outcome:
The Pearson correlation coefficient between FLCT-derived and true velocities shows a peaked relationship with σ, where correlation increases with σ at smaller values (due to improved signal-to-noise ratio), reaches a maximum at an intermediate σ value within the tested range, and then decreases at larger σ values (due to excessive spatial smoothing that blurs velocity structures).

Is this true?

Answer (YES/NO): YES